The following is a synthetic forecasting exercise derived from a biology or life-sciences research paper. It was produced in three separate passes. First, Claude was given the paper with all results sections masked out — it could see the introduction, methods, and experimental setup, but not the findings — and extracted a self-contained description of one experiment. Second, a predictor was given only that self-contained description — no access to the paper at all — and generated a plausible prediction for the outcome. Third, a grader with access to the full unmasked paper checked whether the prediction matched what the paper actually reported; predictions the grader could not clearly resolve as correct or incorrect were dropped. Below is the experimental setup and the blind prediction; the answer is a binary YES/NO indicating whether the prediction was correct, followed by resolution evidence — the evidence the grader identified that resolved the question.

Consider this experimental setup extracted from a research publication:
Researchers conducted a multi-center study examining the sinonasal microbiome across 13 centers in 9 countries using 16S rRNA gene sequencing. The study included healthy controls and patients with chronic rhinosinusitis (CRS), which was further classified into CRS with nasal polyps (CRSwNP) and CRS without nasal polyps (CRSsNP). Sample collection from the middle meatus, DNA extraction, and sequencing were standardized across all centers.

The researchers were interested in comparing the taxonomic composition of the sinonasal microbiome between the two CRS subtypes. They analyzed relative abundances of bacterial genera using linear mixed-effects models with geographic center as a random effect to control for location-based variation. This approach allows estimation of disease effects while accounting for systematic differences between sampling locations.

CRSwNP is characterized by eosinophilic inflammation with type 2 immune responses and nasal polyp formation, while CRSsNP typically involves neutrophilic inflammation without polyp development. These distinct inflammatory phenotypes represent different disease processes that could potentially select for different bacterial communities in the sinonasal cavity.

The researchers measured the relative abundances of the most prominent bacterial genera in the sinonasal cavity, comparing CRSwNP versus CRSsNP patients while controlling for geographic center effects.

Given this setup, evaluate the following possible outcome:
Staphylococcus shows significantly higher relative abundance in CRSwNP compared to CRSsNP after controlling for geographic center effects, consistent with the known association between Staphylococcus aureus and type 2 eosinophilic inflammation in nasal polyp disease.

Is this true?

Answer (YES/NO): NO